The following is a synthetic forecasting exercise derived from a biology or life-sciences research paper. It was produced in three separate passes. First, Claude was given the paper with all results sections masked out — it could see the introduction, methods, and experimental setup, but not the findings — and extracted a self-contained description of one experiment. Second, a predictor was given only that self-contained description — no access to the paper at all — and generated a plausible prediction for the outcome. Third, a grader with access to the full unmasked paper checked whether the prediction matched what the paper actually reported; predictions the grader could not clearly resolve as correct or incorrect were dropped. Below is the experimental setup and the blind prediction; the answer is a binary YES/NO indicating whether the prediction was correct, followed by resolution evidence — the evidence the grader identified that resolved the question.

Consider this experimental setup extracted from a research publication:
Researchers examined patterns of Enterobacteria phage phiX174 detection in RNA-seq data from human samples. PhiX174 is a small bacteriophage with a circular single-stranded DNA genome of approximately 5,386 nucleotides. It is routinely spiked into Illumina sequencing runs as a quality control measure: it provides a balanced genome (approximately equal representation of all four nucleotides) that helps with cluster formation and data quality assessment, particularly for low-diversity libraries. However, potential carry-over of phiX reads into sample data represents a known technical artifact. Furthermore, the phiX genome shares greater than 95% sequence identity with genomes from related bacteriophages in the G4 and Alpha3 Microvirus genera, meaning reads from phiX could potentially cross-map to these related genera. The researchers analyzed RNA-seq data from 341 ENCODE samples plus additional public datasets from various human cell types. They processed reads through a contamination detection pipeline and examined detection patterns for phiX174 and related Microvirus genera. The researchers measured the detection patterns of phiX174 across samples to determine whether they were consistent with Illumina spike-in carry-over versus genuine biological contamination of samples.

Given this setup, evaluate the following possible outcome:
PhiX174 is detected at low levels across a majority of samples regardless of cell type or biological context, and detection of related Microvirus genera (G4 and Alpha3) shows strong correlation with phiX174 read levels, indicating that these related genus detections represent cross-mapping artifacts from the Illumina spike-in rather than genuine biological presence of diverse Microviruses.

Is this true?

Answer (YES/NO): NO